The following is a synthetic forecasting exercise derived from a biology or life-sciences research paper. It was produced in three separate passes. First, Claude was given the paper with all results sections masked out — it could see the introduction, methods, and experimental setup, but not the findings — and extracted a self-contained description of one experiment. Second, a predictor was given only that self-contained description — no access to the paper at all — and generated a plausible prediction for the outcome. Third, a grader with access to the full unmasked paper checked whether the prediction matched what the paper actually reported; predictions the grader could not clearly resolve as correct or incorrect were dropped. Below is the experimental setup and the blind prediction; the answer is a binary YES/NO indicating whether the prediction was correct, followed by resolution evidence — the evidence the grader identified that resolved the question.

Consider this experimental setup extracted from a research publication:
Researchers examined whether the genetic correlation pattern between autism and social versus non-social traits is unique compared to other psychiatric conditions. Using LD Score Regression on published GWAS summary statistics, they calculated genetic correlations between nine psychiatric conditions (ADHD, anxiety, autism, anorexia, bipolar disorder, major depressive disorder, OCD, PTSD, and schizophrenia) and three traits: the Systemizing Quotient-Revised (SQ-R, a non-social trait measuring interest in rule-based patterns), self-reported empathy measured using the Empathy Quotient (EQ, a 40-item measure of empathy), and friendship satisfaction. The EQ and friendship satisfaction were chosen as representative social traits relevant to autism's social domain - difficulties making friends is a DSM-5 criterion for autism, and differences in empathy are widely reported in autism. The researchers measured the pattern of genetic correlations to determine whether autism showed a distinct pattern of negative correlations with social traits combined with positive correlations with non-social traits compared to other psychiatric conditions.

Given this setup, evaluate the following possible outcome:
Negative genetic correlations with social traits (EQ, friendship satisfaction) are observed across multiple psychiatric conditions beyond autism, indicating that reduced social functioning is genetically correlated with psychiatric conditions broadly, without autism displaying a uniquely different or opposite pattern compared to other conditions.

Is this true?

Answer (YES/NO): NO